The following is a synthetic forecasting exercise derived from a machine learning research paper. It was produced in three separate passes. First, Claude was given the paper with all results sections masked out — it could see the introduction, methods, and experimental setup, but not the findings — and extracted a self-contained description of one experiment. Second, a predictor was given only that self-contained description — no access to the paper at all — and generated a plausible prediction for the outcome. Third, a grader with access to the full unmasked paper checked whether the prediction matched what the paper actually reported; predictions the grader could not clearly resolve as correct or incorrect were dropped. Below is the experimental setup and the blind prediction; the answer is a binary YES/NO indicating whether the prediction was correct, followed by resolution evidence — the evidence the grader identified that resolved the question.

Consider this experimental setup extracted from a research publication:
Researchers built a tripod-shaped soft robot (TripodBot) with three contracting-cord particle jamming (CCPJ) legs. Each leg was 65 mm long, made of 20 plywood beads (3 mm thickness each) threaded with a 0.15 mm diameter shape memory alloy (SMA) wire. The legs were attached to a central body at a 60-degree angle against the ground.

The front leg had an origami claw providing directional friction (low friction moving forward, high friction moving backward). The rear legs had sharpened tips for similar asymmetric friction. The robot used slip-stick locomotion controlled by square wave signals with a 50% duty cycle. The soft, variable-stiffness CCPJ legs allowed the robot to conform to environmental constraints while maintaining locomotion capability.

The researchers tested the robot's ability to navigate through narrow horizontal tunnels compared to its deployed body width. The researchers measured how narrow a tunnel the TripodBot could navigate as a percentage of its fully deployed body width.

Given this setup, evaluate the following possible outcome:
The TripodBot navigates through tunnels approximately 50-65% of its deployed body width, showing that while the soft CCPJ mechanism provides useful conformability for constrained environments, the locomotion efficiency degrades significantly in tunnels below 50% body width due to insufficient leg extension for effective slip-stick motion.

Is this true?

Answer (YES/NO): YES